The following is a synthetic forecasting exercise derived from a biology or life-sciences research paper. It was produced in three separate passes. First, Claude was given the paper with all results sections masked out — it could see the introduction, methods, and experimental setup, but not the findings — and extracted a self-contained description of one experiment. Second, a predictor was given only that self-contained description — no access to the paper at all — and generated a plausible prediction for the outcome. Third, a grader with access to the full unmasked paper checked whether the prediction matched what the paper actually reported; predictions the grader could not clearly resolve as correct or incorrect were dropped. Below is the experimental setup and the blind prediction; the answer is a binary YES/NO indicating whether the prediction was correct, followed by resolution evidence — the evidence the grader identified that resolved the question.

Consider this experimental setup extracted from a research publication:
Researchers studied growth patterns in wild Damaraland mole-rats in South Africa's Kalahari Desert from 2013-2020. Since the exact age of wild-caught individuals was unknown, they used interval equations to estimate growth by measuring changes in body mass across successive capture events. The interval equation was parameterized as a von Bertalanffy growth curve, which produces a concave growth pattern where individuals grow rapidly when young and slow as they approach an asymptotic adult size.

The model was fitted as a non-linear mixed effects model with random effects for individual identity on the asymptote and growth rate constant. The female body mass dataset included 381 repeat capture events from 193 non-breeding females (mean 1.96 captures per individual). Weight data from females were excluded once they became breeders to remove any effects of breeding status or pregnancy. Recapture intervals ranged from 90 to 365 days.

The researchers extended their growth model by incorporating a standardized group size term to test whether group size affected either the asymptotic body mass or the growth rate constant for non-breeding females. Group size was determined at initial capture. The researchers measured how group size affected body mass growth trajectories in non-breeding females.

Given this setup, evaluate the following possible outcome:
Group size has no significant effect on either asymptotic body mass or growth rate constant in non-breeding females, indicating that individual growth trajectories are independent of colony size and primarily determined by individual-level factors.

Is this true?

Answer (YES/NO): NO